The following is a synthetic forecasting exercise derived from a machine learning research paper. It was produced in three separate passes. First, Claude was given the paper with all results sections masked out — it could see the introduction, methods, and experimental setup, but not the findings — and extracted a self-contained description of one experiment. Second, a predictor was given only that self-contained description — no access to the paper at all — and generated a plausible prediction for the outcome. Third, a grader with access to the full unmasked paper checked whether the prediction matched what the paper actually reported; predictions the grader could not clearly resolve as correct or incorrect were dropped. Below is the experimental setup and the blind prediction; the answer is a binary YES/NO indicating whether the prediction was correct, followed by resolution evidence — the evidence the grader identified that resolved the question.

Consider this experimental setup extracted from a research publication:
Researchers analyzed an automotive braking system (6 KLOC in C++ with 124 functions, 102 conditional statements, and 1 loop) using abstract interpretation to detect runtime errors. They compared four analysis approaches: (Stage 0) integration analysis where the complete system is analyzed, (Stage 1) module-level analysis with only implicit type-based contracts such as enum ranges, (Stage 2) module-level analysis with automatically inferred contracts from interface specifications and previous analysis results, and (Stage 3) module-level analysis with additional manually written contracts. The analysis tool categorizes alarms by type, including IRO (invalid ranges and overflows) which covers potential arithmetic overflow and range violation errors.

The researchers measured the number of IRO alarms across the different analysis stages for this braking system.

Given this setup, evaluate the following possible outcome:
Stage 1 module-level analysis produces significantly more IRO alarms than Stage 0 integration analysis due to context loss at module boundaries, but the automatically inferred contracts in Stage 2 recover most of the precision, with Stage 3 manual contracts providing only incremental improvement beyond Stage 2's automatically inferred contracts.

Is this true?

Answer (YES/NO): NO